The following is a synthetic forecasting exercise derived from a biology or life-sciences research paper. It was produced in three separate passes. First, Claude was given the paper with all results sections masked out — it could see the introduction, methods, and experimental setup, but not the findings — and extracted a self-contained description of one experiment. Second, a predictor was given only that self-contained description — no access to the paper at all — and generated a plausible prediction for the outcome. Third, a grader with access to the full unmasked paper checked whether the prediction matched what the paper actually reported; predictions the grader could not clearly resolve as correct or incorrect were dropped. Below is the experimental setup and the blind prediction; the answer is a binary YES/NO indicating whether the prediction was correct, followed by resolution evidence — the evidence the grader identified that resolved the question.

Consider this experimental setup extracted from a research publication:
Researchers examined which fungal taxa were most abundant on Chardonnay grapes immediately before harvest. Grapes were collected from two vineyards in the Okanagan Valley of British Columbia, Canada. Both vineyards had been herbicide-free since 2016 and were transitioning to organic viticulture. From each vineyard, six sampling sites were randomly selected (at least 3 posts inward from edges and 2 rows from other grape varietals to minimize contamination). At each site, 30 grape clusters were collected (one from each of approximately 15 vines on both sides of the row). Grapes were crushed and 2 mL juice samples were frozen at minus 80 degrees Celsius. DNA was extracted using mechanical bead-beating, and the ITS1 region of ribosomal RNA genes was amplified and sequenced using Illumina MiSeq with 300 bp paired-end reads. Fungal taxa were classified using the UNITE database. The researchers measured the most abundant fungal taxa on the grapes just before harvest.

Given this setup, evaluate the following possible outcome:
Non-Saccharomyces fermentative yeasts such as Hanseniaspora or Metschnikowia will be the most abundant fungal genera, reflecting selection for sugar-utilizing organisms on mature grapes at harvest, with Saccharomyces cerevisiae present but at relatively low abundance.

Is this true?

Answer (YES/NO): NO